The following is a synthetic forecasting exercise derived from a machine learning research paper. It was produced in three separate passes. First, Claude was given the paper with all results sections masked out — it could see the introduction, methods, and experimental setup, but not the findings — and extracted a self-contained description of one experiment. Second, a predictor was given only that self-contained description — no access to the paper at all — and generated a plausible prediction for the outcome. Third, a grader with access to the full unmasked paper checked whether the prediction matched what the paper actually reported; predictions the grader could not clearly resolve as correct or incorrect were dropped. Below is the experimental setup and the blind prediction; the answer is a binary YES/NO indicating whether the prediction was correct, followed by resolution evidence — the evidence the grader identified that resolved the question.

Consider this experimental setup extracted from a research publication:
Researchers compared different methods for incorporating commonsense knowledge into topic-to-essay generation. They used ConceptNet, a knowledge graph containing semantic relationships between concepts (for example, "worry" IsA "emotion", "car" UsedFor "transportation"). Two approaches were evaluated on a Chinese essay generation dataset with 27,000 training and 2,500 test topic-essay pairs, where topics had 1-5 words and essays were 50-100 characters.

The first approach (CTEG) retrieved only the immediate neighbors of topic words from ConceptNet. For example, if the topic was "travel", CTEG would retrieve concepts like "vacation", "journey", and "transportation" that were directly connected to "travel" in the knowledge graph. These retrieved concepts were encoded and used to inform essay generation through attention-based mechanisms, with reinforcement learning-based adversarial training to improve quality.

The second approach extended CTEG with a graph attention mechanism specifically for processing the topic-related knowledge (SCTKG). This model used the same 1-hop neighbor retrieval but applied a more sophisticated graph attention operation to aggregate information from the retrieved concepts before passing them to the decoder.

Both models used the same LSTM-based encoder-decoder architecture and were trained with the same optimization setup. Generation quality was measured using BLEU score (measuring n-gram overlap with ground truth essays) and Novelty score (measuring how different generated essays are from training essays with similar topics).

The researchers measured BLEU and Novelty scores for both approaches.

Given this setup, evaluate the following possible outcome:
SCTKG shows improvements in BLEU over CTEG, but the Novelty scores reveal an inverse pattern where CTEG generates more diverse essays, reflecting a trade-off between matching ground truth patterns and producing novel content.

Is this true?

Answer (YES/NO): NO